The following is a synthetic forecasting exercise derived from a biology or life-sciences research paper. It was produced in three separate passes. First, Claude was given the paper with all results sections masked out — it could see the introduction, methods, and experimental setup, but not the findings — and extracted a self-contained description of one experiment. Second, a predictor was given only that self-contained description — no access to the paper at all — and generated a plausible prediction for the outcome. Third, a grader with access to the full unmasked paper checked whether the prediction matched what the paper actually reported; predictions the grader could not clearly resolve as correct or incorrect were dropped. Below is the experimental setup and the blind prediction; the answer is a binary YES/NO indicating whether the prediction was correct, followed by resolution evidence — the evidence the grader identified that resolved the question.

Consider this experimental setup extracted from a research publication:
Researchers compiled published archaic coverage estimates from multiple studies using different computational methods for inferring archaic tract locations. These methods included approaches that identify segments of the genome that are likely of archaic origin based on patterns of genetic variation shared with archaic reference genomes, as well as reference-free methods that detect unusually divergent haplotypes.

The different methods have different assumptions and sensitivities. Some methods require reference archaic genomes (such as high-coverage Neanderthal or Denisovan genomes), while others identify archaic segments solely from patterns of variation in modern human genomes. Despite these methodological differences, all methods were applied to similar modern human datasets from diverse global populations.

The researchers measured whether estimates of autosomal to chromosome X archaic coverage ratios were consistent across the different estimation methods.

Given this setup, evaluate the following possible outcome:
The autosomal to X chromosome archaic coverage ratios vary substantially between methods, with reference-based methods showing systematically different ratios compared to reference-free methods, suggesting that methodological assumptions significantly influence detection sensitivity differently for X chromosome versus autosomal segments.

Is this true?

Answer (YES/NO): NO